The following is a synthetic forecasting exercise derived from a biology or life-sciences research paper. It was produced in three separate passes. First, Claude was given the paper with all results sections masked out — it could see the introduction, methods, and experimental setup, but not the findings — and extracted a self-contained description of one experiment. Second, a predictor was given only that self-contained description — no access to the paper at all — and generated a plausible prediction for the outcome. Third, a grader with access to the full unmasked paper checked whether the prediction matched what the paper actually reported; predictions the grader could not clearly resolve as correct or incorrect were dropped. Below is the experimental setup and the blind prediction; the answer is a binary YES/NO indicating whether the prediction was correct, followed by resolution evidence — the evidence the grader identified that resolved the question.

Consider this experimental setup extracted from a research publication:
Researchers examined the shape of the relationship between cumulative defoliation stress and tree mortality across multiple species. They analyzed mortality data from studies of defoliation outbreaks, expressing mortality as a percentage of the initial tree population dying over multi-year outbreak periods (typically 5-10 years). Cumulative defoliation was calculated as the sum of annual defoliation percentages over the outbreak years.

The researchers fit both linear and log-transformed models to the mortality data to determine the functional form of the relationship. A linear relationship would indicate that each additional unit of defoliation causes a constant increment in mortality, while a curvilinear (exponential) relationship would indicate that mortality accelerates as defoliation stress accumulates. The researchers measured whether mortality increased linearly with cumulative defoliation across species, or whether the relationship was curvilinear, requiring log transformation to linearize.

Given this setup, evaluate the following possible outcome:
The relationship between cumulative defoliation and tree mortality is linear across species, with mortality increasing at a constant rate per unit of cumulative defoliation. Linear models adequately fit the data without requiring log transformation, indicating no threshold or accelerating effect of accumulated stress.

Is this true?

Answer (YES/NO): NO